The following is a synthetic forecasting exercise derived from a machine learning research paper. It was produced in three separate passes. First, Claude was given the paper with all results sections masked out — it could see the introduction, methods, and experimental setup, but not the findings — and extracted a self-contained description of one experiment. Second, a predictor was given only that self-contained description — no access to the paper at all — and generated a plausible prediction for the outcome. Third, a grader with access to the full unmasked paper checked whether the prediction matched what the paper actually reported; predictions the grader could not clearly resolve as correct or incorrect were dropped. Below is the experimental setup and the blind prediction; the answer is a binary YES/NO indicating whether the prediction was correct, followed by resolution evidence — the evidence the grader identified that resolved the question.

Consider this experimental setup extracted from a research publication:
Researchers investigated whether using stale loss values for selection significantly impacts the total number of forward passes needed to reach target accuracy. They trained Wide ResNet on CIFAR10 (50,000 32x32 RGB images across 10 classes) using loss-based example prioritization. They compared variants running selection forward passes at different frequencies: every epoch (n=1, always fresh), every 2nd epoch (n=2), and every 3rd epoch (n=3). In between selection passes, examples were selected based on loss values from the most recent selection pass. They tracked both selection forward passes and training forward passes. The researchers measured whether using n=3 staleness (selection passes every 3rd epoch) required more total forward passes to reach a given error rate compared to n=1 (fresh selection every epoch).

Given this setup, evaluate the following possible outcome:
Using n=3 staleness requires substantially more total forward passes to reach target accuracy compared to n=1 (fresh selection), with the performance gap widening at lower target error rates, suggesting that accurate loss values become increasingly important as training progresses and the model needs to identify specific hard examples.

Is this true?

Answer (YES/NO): NO